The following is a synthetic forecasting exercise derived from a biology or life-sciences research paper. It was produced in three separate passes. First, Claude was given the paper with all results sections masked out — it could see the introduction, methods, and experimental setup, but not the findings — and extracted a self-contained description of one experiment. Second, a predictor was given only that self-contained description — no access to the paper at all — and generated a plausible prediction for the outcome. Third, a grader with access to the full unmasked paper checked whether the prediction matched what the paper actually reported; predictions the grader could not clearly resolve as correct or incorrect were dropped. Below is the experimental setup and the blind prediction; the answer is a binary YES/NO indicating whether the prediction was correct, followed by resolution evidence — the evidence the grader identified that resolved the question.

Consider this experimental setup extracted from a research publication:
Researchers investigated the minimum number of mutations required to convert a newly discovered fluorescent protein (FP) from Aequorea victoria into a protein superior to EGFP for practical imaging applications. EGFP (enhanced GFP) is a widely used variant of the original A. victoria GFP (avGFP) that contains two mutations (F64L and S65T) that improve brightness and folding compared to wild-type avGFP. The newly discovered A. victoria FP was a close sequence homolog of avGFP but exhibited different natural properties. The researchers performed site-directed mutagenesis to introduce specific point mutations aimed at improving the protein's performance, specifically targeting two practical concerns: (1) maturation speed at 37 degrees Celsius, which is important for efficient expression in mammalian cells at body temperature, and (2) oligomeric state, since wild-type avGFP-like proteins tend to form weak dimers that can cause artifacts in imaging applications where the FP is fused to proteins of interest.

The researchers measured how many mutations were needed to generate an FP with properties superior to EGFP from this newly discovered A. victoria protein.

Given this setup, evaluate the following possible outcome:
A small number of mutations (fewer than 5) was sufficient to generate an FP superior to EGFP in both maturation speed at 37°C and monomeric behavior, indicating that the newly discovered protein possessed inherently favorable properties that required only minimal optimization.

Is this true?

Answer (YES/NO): YES